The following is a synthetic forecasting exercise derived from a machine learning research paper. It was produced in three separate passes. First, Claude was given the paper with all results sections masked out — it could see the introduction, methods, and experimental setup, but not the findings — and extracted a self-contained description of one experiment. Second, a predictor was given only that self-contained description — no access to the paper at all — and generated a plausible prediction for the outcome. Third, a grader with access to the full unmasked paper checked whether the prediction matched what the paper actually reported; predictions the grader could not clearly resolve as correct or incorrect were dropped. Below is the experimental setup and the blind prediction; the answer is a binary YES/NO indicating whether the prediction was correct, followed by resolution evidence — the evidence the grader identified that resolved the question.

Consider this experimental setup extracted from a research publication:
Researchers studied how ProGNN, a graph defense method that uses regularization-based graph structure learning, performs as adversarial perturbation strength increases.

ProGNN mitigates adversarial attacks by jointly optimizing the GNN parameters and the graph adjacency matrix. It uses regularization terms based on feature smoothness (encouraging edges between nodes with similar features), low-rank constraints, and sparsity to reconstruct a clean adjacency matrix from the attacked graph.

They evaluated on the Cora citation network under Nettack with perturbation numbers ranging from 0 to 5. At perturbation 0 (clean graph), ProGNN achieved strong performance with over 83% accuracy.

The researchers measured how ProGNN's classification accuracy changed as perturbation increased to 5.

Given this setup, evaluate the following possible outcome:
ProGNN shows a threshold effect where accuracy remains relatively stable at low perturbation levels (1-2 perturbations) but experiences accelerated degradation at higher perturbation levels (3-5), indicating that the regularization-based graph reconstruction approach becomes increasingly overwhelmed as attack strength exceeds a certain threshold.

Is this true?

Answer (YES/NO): NO